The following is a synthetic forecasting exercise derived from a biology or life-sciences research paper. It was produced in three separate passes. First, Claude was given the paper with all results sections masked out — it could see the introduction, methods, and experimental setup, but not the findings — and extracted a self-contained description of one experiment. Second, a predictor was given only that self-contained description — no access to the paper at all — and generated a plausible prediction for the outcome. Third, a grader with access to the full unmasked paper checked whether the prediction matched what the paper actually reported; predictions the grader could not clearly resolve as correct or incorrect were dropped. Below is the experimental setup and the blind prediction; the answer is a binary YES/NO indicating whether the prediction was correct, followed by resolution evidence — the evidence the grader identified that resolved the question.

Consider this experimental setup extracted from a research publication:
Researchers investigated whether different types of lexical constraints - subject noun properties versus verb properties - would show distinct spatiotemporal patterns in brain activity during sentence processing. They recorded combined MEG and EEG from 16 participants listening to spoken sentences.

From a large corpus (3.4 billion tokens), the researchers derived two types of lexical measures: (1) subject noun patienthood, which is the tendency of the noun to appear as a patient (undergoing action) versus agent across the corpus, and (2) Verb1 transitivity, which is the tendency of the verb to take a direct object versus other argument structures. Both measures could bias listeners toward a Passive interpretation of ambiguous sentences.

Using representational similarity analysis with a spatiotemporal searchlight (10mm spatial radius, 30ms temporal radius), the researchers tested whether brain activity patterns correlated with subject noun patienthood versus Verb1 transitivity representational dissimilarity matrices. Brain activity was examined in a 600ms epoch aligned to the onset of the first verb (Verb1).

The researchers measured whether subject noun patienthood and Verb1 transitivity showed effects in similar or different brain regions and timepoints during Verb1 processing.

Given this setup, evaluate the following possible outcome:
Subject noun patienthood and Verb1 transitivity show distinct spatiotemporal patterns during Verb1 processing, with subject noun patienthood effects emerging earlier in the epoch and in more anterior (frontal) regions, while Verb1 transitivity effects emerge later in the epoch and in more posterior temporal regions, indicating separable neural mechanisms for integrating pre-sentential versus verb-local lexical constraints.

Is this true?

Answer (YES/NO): NO